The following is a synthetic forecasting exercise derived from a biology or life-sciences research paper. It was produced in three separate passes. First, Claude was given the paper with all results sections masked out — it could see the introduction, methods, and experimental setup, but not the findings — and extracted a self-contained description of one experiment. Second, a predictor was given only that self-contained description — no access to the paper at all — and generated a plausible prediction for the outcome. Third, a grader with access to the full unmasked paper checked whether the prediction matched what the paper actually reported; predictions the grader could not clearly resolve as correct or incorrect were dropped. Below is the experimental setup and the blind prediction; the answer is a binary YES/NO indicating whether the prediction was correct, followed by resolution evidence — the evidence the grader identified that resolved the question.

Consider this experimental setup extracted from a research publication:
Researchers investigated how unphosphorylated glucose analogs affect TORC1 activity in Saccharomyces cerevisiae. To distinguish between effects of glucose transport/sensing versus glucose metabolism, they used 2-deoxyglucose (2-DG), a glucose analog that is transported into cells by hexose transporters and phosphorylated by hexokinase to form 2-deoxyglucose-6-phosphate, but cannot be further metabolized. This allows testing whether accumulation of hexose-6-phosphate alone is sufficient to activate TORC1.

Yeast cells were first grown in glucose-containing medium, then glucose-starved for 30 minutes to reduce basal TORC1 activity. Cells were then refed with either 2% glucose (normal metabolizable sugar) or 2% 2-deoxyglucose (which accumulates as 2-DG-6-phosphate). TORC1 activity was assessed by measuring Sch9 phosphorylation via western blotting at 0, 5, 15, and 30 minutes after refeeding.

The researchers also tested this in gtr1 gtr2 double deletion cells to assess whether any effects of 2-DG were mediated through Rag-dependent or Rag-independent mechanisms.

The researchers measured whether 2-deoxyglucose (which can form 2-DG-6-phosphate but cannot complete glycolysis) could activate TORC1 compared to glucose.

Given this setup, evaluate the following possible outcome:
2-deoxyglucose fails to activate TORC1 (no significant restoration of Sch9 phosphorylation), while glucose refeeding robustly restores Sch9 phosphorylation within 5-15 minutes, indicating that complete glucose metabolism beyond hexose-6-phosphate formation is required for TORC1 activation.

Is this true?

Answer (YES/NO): NO